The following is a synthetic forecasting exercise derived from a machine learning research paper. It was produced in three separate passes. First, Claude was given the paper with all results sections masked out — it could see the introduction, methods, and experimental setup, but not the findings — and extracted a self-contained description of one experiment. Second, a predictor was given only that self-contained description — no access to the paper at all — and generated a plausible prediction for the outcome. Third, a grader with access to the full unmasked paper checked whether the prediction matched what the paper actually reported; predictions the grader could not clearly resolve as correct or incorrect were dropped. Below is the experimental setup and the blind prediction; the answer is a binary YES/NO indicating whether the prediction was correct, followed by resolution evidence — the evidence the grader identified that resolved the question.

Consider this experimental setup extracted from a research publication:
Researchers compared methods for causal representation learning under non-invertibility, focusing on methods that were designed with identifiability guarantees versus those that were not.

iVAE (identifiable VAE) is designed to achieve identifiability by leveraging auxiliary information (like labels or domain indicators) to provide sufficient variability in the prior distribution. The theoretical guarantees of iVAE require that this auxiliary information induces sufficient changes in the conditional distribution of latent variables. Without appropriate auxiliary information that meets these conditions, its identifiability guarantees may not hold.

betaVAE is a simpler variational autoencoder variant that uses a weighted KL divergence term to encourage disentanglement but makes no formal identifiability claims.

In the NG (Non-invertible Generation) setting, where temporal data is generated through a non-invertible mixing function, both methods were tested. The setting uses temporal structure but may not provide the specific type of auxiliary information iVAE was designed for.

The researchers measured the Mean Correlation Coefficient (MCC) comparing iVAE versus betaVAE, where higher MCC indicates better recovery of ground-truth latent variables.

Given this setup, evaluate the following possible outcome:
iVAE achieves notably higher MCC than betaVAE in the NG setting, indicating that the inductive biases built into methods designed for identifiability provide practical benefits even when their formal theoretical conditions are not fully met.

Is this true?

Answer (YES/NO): NO